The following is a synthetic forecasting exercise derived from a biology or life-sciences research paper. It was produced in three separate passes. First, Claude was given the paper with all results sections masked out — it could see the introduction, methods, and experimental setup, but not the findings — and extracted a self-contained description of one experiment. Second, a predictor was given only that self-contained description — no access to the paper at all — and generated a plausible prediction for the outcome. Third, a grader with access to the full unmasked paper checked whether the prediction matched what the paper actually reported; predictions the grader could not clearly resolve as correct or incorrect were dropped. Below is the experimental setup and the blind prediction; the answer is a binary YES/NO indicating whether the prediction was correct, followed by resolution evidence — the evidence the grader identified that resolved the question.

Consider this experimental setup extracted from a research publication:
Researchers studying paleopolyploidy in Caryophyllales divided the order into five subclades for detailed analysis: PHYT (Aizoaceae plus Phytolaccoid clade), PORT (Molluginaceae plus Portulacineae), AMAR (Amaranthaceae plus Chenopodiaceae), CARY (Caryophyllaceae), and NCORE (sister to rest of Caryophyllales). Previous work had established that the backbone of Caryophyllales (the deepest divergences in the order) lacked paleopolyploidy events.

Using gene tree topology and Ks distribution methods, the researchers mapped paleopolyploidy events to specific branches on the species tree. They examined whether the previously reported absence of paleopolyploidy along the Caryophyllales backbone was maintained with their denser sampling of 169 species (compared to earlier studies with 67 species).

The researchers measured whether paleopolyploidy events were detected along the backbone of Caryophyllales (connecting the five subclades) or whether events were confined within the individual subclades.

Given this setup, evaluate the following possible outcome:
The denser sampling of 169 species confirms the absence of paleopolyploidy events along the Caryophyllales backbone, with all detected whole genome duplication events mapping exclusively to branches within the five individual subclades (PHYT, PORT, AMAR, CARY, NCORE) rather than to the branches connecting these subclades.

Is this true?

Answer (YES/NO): NO